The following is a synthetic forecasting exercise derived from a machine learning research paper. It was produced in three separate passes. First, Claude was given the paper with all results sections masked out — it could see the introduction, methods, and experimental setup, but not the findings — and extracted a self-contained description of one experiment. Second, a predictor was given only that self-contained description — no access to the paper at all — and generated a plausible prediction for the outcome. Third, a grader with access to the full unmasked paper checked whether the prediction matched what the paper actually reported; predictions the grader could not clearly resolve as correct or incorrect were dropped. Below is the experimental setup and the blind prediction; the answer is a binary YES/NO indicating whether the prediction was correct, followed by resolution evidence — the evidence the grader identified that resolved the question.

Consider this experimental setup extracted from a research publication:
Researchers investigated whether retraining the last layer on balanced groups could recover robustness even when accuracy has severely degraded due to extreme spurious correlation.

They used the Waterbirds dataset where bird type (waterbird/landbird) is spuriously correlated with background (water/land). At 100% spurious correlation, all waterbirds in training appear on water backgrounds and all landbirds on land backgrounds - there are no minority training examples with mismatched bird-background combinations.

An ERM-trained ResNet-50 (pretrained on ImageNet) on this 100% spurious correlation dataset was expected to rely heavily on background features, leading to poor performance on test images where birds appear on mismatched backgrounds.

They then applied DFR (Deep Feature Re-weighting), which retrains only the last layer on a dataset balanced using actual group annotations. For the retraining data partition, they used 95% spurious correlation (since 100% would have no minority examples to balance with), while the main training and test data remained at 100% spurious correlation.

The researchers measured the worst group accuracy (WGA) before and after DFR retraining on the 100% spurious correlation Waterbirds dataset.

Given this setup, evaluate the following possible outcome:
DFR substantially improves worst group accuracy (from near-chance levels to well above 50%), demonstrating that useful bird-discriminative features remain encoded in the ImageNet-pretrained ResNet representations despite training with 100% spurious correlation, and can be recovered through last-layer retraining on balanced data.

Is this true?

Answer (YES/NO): YES